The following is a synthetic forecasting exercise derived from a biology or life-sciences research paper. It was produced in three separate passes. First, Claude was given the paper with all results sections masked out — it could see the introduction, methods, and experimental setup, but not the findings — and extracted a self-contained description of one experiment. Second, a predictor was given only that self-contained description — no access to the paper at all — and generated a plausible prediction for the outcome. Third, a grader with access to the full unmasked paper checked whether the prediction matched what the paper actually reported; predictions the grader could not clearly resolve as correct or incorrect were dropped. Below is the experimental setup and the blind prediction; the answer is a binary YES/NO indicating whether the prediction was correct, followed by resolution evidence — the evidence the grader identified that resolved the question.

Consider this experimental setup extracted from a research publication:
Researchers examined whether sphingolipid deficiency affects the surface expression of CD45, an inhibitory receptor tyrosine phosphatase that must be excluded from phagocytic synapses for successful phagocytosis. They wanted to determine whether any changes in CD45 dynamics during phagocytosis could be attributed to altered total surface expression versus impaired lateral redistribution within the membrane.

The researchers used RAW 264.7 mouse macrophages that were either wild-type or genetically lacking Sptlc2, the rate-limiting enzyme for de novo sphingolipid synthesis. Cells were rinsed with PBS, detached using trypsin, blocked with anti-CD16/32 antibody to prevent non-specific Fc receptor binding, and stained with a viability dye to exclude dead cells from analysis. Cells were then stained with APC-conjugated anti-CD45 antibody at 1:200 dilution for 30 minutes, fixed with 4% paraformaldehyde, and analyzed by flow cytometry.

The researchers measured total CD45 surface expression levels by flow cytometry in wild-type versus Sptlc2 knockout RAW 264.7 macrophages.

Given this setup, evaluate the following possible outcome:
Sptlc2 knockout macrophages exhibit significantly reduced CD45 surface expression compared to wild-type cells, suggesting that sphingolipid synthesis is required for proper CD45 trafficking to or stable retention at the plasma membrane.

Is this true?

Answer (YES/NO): NO